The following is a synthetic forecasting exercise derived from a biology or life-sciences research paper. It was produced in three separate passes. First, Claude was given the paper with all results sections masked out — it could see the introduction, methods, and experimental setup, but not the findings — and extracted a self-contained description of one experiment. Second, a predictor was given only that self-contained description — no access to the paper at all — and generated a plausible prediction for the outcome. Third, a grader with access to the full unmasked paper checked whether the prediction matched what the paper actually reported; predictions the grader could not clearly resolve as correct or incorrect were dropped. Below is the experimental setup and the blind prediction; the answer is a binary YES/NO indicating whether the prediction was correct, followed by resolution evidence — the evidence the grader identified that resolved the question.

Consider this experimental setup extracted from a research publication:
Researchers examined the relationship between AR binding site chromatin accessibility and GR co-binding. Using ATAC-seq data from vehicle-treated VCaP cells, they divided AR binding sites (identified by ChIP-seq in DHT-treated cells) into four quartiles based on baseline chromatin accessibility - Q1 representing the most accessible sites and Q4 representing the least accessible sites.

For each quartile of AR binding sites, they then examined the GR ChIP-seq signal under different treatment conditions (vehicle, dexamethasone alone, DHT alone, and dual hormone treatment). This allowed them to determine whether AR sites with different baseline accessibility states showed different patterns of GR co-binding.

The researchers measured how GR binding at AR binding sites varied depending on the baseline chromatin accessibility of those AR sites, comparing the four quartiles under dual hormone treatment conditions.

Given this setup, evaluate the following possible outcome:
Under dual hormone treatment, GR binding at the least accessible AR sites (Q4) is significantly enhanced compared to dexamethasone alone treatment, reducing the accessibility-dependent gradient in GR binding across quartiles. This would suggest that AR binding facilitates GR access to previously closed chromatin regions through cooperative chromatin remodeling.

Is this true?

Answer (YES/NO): YES